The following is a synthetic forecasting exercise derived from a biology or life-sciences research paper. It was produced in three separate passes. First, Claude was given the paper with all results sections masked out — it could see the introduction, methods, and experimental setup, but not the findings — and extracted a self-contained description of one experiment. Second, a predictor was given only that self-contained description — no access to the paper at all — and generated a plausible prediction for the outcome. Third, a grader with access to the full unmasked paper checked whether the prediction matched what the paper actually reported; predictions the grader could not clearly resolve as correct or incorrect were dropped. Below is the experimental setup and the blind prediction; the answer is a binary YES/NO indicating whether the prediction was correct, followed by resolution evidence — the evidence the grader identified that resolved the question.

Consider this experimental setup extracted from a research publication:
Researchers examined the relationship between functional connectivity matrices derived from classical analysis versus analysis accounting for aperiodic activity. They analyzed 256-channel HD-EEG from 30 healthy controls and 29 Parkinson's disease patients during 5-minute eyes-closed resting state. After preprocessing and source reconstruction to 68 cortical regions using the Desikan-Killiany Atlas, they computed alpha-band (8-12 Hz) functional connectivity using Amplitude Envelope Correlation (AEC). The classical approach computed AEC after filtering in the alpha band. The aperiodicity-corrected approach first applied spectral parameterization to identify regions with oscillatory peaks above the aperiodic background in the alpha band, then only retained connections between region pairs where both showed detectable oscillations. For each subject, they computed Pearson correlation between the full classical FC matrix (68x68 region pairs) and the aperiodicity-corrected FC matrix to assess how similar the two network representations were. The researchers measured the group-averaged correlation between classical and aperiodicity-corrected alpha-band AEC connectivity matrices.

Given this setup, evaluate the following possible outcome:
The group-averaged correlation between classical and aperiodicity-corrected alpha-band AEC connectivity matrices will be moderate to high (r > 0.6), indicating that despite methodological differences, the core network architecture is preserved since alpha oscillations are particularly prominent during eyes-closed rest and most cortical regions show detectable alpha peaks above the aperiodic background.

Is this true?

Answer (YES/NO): YES